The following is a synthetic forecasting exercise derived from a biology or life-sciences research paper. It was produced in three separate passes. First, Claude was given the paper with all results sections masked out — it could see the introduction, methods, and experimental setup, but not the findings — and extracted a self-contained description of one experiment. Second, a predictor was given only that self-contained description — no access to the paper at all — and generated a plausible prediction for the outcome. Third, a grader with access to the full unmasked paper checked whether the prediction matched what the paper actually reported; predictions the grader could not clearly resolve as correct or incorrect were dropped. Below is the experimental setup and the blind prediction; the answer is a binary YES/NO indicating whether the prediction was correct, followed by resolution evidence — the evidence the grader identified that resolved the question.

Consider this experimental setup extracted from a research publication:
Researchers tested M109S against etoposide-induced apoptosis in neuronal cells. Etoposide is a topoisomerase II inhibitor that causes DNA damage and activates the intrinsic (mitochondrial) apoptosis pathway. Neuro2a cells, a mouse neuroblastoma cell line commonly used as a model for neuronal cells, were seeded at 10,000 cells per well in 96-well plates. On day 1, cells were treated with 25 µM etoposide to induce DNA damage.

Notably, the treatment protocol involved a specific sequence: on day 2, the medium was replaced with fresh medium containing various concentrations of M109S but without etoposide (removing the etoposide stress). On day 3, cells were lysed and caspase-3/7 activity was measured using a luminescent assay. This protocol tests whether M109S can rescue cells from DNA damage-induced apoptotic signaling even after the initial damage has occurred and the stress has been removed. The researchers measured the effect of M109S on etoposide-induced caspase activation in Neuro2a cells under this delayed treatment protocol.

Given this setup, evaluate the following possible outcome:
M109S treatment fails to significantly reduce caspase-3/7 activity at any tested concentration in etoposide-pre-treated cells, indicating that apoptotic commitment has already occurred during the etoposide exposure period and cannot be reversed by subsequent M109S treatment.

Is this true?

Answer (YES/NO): NO